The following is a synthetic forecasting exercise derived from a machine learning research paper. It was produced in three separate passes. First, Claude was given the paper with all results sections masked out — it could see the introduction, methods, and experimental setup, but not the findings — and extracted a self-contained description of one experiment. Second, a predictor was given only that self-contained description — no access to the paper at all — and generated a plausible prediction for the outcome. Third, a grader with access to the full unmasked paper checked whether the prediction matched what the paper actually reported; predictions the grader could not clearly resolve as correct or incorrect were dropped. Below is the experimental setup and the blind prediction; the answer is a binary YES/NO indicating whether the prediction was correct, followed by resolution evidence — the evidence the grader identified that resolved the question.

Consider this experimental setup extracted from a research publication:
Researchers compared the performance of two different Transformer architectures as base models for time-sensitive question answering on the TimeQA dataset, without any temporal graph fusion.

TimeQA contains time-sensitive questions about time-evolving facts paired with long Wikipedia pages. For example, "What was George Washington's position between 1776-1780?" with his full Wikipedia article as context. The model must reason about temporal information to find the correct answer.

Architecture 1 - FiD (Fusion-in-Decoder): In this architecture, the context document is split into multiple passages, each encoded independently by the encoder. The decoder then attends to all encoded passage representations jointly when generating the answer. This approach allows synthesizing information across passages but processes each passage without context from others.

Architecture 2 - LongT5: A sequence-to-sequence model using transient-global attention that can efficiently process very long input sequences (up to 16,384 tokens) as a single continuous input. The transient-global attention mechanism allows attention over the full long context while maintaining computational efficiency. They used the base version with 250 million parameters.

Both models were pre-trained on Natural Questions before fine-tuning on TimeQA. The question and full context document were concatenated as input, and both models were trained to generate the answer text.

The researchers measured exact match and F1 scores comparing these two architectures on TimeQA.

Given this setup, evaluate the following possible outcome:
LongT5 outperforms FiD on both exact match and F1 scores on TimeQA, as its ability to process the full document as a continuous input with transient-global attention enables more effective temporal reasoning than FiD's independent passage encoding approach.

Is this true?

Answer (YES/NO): YES